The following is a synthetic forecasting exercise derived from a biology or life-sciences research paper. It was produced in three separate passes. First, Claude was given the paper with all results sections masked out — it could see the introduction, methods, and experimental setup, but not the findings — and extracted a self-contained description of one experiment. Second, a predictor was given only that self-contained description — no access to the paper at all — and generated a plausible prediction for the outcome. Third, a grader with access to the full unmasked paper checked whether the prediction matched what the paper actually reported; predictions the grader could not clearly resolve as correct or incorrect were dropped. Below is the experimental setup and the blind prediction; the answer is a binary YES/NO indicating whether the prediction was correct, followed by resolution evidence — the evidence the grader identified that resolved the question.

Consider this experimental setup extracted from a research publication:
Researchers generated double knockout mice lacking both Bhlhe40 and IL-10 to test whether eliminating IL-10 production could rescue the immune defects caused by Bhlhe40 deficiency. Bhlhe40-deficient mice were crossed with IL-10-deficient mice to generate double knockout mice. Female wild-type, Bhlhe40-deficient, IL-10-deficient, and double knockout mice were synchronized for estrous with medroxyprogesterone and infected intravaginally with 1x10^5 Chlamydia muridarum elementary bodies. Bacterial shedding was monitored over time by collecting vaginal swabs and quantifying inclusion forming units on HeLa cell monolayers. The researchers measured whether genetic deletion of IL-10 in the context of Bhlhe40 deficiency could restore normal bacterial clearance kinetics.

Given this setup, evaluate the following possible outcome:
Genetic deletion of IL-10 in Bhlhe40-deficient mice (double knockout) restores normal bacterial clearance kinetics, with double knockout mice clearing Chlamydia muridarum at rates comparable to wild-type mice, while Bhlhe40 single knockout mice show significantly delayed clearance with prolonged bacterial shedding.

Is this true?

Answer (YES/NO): YES